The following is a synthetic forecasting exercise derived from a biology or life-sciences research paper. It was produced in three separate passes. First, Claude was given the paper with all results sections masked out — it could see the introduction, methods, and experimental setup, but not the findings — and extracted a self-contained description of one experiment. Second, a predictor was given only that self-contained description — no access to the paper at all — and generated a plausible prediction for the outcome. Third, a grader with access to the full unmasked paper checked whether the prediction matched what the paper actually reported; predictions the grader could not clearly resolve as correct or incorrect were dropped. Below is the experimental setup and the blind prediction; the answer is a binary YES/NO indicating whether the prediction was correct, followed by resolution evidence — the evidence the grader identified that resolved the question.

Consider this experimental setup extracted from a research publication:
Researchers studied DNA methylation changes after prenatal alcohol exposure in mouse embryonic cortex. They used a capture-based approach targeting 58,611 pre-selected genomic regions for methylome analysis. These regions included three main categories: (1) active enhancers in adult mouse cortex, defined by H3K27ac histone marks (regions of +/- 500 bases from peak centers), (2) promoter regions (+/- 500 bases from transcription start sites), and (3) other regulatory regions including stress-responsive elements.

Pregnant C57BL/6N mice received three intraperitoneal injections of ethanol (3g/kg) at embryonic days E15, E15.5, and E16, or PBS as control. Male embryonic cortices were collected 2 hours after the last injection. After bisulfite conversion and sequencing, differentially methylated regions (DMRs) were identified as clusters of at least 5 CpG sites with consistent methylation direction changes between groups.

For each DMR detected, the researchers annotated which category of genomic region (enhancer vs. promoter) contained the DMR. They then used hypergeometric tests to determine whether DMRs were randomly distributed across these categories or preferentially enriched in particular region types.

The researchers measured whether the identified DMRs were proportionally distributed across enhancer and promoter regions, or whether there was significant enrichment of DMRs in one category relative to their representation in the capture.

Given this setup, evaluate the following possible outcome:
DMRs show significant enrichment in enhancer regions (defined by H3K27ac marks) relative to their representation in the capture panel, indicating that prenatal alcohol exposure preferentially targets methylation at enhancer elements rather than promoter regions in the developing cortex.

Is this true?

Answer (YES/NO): YES